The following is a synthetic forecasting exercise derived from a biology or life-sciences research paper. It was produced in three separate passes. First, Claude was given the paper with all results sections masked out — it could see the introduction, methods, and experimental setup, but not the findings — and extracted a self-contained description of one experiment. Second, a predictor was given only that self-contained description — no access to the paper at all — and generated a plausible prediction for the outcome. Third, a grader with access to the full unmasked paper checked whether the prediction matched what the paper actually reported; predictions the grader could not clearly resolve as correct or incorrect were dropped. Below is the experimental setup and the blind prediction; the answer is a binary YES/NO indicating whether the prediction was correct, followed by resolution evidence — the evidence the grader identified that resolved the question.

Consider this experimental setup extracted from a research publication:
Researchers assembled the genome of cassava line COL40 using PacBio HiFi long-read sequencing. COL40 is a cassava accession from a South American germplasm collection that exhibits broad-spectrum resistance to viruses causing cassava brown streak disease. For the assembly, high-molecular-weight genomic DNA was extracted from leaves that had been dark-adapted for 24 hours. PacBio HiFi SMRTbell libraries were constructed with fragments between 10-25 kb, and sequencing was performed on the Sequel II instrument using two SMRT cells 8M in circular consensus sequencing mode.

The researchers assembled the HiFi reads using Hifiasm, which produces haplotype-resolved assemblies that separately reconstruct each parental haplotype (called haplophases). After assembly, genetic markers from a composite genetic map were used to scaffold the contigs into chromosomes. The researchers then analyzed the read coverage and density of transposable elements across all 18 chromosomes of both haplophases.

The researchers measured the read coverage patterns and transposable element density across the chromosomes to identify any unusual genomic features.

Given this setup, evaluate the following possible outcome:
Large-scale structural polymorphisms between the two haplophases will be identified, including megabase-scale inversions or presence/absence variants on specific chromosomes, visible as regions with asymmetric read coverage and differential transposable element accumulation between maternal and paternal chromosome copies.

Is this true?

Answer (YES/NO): NO